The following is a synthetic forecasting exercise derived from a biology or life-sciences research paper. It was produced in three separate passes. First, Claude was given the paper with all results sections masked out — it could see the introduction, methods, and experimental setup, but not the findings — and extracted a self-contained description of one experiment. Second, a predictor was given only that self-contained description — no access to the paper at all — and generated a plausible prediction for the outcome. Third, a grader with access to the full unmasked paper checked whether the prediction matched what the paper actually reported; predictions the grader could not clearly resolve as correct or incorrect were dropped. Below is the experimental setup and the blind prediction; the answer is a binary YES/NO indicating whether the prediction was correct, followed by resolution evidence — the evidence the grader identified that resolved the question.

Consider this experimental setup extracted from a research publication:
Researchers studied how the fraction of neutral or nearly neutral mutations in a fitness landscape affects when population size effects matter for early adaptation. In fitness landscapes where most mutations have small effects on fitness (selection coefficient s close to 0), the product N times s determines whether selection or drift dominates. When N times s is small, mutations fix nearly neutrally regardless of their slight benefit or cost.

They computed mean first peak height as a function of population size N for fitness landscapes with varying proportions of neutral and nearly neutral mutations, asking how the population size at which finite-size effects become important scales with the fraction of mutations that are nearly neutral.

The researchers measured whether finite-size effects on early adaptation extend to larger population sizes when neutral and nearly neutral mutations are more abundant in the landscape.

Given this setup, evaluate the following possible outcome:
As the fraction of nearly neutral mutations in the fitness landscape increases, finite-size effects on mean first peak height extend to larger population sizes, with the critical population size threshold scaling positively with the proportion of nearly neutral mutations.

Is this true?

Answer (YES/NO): YES